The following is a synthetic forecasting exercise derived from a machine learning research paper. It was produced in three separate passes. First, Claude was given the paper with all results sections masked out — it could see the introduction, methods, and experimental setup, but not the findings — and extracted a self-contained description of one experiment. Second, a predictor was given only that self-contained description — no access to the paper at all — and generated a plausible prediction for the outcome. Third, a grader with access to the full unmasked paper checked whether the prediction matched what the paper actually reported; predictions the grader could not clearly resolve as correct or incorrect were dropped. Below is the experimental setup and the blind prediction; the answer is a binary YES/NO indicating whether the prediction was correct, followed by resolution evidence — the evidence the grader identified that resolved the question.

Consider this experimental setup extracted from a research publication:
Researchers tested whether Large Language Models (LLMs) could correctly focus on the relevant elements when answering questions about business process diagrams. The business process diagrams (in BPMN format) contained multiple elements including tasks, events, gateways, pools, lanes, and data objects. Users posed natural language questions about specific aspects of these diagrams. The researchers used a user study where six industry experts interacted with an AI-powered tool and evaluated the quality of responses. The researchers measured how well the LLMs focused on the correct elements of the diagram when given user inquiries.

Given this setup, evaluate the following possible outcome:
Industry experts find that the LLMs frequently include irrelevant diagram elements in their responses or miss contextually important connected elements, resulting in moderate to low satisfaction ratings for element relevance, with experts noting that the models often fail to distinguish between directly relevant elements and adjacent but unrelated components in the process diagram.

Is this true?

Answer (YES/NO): NO